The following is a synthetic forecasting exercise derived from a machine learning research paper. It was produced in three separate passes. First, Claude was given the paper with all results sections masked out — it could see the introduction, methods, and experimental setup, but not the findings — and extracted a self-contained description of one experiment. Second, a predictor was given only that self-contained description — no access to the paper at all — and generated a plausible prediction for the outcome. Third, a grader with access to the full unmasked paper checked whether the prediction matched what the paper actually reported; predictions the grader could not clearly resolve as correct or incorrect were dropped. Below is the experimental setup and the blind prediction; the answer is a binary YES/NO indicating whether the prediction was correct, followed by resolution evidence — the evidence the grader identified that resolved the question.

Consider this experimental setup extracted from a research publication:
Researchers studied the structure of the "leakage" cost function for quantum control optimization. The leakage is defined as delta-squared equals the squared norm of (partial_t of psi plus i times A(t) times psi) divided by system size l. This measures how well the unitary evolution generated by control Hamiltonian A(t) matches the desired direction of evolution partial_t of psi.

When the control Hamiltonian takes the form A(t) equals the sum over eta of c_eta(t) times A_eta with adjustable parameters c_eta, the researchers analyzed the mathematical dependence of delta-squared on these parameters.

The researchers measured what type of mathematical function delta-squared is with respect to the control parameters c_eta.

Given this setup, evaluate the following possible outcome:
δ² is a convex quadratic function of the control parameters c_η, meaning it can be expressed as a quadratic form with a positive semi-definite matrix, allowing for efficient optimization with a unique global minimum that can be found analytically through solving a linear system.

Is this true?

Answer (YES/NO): YES